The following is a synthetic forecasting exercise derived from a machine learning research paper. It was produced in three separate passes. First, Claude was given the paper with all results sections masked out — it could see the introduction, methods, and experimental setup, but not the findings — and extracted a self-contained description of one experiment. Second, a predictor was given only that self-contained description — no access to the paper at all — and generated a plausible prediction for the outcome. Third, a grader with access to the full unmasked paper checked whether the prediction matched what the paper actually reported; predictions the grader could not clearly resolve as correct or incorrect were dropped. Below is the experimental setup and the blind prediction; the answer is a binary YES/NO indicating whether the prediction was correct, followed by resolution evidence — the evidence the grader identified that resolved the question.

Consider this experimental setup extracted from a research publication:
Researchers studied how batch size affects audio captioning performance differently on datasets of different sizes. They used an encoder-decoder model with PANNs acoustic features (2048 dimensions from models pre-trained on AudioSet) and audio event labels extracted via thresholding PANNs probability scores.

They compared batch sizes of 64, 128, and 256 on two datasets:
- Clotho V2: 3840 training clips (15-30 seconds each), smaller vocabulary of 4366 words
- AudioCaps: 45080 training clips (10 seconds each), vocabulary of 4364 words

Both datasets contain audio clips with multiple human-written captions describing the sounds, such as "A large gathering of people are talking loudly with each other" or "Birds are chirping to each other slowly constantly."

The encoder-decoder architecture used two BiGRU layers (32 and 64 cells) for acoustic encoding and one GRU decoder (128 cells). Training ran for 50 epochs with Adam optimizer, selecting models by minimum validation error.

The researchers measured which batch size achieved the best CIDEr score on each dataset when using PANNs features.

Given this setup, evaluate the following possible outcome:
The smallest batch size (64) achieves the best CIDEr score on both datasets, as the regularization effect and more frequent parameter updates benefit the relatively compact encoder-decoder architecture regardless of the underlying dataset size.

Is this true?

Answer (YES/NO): NO